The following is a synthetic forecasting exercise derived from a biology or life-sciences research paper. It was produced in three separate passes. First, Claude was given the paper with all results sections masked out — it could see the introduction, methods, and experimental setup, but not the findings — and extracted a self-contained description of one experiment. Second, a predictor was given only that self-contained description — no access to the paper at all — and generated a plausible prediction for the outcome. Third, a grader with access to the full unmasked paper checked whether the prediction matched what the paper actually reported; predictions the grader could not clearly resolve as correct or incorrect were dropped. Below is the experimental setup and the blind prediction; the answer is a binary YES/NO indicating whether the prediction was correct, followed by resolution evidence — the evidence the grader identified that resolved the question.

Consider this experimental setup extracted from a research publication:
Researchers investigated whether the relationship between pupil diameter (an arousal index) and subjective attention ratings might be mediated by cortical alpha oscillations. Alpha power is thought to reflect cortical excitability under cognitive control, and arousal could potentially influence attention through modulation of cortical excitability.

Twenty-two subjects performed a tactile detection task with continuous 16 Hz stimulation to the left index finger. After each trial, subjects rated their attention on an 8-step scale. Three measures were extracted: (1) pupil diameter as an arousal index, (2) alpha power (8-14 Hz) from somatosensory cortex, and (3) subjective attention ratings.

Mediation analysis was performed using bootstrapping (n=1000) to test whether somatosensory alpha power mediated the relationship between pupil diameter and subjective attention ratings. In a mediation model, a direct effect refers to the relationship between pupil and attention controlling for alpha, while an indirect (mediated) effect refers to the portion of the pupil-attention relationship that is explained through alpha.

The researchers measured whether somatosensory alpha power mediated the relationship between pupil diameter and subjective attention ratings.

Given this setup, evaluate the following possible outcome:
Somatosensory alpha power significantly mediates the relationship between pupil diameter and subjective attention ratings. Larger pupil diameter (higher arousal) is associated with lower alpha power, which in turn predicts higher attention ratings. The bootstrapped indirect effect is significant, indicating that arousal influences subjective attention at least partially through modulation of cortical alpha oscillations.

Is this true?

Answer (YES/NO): YES